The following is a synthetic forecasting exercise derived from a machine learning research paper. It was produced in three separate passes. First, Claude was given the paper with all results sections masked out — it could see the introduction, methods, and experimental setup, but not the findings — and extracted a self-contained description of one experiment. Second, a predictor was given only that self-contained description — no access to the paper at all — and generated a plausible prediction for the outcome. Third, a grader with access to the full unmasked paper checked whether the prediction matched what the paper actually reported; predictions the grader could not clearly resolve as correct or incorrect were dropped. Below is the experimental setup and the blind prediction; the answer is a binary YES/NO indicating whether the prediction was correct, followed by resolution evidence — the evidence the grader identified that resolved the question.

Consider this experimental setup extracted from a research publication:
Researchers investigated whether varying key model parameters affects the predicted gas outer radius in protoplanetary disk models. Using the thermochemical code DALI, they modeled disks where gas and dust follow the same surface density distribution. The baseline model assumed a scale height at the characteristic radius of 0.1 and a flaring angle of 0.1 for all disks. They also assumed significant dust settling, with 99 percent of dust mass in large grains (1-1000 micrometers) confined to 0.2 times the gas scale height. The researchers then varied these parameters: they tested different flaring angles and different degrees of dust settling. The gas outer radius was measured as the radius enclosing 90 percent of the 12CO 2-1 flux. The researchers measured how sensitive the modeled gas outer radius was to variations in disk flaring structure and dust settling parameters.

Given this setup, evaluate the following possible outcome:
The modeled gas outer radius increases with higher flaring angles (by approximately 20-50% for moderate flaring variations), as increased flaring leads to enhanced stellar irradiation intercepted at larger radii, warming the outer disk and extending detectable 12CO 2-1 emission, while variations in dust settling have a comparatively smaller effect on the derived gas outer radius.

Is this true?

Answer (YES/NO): NO